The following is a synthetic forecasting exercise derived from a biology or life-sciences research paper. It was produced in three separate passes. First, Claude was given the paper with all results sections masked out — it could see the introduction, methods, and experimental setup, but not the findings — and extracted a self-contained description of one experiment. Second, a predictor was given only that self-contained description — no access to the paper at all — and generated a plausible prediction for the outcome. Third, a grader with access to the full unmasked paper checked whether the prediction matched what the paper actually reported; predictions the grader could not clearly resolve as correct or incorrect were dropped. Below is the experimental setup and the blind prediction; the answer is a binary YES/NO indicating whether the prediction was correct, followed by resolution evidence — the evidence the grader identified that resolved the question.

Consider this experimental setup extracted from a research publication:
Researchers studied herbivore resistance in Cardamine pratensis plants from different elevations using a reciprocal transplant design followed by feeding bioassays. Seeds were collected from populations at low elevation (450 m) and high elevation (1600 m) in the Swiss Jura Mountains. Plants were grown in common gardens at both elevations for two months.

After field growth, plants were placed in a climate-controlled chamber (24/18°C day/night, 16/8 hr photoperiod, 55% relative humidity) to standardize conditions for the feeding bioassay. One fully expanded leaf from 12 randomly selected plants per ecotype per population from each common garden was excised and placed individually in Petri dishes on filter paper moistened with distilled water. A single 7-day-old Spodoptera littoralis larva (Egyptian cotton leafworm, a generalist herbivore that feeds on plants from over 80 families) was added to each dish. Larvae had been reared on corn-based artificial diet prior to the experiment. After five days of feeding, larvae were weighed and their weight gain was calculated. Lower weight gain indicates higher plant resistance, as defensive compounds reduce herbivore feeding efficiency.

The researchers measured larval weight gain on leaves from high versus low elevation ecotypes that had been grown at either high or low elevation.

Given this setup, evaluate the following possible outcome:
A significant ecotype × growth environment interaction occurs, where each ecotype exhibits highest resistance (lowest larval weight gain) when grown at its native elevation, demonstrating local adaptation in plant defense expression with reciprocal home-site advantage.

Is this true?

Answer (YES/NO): NO